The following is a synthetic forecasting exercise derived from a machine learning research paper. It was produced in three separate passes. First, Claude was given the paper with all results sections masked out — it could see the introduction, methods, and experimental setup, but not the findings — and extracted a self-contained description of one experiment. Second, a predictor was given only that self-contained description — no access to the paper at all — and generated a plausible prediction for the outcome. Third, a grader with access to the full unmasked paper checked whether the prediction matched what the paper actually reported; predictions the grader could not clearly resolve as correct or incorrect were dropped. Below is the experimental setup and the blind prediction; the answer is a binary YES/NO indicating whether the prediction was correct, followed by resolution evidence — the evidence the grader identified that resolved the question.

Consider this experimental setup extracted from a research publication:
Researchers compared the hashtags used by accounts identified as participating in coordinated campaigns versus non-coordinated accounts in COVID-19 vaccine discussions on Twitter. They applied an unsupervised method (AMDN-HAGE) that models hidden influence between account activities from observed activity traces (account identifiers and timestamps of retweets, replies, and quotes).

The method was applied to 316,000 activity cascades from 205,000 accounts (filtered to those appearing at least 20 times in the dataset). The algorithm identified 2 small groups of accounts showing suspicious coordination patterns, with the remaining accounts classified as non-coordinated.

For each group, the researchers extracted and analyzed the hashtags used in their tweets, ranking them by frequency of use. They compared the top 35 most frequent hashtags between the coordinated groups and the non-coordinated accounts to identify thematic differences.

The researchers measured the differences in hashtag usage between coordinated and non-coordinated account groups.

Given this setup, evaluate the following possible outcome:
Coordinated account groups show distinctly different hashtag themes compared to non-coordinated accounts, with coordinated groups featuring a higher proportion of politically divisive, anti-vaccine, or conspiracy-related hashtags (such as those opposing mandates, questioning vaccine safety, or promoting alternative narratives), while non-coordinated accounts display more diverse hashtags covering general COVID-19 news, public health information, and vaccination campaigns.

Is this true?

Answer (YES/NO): YES